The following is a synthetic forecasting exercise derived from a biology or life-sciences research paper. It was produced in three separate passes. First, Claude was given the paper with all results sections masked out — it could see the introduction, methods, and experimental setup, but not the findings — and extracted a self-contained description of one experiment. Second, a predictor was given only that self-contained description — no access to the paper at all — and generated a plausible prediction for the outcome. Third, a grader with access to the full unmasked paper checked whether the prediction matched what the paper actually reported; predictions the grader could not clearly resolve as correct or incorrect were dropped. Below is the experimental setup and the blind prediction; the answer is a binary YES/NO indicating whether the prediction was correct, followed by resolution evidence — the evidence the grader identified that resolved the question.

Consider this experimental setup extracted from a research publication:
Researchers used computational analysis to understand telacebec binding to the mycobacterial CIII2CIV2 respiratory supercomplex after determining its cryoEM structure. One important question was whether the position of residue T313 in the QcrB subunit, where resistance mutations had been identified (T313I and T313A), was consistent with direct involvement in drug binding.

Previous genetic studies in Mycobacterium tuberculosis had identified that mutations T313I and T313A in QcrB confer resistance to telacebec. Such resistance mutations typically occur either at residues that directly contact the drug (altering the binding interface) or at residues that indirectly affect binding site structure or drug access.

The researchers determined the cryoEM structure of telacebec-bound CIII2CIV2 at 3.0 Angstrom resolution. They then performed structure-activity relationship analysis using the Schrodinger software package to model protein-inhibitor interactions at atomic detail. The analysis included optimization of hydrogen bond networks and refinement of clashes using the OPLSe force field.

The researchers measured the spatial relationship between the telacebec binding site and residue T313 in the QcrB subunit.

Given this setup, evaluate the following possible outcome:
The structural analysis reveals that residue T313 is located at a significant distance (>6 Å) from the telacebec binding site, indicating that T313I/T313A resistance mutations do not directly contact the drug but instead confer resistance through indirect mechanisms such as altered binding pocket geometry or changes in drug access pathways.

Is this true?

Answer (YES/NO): NO